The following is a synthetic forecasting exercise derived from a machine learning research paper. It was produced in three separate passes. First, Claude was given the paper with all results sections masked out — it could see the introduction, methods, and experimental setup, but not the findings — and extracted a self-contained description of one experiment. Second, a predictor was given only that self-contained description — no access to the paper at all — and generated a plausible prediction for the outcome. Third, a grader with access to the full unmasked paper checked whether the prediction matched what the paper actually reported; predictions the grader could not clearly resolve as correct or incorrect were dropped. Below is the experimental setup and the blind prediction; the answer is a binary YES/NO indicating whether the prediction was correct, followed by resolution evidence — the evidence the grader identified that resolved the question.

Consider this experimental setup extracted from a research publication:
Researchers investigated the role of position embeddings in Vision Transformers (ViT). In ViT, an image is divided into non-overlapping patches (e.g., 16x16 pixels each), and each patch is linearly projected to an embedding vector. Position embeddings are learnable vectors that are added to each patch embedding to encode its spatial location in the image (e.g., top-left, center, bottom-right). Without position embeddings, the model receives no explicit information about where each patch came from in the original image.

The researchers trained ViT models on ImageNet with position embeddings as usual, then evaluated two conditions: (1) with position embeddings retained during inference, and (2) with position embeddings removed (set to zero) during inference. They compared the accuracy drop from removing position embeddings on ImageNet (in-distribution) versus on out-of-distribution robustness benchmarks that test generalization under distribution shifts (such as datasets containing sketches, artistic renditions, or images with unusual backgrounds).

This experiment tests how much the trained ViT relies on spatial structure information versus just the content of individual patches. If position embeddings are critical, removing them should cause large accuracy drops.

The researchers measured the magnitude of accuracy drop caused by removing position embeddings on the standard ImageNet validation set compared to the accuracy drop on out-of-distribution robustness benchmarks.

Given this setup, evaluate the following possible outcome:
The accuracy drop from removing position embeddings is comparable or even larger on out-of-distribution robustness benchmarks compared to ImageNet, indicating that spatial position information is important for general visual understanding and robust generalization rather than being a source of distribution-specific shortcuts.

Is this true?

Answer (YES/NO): YES